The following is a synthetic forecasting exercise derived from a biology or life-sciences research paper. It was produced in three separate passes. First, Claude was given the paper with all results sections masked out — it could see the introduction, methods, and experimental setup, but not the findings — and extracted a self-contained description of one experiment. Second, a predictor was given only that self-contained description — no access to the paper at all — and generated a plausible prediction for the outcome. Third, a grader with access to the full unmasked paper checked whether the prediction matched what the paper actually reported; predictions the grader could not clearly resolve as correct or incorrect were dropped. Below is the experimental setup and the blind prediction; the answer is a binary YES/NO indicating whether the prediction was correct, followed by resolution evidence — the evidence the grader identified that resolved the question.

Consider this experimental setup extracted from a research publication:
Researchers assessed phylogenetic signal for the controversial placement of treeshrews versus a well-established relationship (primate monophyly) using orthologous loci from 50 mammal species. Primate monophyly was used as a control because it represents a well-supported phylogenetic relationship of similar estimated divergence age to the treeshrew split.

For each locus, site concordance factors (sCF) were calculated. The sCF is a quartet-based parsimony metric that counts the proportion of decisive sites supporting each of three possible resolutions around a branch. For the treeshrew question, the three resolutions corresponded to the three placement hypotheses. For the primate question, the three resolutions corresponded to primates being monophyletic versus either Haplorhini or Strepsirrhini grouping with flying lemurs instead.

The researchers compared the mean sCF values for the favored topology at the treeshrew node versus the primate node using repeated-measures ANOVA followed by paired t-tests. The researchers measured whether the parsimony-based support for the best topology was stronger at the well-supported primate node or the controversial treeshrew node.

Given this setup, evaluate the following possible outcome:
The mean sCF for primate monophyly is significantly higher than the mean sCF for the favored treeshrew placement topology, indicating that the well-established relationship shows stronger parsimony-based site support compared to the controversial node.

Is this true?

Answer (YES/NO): YES